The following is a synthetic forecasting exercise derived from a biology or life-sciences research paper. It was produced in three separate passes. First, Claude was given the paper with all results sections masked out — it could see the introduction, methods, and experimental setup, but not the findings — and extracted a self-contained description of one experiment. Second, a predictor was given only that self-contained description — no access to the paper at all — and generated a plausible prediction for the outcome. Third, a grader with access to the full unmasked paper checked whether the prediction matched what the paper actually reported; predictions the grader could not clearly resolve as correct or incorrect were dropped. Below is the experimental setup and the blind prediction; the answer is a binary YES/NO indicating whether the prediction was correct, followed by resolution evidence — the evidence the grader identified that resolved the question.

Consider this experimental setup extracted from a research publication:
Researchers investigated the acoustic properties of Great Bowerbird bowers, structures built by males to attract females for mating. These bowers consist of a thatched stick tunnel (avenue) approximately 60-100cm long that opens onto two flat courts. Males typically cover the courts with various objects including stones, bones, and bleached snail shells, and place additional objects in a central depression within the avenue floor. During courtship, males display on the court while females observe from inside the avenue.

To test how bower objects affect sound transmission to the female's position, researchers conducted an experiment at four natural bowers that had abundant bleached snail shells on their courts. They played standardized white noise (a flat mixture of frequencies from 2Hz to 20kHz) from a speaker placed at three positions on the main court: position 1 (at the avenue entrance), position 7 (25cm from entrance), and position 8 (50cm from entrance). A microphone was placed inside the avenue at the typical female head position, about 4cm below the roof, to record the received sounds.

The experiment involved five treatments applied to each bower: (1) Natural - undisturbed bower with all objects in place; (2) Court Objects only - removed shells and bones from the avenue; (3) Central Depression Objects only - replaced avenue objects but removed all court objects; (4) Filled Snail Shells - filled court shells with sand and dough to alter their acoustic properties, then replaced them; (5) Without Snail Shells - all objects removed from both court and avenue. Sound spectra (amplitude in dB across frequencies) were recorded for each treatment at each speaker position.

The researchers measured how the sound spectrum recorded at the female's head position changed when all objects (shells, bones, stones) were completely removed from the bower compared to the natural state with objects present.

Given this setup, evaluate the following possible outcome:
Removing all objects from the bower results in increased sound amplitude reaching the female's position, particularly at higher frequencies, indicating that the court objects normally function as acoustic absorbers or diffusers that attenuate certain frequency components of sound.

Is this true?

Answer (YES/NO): NO